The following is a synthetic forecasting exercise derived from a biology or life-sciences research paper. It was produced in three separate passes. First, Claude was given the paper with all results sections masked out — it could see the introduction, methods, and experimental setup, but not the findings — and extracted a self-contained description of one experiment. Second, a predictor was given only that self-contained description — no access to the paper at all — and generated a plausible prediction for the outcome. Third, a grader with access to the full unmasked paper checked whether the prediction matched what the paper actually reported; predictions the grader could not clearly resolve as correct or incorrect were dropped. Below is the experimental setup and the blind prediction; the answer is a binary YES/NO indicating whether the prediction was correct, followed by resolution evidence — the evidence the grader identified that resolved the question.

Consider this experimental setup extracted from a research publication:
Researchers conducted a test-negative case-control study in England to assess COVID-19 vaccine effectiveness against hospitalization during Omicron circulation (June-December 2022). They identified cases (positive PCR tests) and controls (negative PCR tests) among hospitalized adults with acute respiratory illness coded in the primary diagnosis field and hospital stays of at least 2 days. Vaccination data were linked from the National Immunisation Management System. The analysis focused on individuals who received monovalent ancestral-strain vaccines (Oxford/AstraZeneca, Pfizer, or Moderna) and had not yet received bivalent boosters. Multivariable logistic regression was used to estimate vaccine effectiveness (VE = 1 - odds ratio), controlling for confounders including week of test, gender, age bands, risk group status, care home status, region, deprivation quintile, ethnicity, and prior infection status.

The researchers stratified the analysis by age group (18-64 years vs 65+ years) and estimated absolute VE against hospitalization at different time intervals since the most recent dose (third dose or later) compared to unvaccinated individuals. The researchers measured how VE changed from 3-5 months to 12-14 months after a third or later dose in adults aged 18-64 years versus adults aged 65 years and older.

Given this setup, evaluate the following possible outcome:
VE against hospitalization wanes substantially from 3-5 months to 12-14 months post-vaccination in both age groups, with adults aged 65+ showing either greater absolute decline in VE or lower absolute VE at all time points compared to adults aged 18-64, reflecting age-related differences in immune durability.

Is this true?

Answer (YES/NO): NO